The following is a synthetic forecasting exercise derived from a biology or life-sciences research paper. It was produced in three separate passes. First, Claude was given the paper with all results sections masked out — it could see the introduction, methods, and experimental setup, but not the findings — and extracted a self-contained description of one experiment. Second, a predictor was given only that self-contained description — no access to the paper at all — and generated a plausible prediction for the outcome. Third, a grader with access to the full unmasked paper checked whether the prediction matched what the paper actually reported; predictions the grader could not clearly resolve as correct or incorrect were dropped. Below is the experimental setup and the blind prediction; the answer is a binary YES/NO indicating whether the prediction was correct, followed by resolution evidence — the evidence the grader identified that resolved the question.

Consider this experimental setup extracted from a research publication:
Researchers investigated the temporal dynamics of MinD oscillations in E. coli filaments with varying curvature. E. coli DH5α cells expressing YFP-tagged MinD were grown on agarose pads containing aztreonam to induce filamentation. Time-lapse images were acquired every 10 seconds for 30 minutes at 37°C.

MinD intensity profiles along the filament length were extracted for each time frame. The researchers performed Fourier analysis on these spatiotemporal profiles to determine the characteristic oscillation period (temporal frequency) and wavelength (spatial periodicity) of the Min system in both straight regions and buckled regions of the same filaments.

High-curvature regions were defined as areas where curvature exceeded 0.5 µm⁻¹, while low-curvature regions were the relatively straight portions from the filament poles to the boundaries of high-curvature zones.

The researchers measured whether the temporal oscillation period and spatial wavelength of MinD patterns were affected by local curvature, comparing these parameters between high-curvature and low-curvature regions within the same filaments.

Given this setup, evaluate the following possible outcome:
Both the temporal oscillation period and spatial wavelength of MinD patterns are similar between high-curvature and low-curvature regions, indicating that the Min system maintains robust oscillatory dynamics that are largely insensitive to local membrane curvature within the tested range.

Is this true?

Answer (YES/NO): YES